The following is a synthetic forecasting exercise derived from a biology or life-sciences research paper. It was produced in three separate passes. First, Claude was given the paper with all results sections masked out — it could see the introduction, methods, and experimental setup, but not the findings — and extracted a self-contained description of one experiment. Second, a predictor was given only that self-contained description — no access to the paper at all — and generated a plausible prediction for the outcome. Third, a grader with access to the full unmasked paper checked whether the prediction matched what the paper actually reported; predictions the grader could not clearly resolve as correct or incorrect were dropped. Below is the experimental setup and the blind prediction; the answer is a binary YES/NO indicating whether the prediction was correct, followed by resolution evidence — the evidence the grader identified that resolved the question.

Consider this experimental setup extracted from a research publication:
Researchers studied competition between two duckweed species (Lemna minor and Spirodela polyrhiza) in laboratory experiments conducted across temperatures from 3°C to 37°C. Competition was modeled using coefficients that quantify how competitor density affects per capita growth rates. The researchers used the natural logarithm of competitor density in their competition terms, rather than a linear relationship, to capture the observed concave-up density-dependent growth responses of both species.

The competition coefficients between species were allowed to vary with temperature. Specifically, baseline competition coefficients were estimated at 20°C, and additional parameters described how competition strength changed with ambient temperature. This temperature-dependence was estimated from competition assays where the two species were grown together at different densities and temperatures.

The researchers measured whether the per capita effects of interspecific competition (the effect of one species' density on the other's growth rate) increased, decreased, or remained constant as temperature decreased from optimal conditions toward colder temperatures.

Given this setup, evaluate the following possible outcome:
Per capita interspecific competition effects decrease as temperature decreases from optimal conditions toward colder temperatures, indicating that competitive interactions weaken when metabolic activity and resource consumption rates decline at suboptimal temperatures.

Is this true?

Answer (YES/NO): YES